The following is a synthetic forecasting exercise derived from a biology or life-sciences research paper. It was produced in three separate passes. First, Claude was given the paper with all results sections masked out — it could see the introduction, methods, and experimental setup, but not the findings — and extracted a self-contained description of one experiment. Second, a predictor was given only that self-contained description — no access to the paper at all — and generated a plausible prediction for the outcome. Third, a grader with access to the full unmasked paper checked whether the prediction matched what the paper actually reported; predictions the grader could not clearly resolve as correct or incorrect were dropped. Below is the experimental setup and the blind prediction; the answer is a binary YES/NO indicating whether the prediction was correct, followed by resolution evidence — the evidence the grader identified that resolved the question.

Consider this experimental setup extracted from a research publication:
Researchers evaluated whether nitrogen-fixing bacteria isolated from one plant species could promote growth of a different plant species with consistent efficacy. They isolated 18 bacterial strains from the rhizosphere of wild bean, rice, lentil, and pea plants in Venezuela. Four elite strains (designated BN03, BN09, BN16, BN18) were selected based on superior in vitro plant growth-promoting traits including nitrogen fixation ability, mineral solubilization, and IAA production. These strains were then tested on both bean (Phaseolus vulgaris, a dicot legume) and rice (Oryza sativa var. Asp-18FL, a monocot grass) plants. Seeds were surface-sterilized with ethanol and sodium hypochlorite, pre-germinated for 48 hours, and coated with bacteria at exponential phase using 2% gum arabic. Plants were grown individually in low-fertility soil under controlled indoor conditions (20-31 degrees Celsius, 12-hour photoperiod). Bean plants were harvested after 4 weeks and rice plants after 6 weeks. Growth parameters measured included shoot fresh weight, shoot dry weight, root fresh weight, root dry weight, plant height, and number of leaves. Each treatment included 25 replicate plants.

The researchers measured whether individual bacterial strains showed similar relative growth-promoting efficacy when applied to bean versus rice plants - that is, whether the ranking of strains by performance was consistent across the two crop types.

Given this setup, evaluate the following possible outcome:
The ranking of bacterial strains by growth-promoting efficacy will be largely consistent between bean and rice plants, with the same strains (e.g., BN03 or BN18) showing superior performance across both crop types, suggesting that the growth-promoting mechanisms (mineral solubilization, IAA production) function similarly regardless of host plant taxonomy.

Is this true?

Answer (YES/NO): NO